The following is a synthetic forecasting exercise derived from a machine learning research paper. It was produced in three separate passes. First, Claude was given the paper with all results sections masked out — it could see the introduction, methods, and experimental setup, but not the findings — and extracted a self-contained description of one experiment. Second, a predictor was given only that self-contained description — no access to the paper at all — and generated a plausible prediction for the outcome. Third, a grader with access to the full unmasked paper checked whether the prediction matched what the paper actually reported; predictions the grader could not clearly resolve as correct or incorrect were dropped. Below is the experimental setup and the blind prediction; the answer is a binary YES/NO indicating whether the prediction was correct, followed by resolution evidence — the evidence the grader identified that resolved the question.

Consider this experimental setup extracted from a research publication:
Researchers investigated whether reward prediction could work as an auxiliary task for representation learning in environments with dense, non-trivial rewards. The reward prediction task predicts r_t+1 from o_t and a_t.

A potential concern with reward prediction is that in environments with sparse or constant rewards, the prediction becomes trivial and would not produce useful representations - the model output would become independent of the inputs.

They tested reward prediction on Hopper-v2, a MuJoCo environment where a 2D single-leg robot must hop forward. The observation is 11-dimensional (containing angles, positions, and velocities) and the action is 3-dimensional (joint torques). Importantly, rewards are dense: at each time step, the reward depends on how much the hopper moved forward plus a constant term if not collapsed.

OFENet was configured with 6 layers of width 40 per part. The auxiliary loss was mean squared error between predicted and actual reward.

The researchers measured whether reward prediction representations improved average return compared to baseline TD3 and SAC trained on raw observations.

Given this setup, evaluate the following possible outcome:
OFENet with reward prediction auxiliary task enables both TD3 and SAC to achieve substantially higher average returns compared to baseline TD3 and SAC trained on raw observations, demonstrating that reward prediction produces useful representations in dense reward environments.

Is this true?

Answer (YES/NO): NO